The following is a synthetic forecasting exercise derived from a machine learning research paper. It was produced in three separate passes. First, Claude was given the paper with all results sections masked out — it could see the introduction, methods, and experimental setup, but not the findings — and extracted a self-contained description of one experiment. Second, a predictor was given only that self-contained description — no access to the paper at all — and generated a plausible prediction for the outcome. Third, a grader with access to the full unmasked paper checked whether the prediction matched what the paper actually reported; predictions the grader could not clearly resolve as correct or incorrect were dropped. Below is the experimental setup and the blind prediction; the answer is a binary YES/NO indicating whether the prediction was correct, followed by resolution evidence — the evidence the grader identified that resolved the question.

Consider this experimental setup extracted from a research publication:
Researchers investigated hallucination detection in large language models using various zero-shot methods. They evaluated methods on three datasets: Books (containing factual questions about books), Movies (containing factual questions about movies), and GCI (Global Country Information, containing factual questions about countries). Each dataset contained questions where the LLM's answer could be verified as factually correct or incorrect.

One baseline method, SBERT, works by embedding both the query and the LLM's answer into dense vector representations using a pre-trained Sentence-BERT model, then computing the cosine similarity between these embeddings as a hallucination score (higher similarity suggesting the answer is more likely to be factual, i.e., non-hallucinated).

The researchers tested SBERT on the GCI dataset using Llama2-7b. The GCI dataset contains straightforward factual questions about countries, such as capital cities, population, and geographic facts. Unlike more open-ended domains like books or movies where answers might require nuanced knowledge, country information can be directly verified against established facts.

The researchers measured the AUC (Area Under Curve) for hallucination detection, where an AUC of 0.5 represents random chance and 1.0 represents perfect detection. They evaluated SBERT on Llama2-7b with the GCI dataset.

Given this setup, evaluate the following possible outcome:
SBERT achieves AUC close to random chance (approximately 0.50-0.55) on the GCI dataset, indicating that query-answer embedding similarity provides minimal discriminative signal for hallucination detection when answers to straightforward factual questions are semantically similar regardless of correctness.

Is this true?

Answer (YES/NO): NO